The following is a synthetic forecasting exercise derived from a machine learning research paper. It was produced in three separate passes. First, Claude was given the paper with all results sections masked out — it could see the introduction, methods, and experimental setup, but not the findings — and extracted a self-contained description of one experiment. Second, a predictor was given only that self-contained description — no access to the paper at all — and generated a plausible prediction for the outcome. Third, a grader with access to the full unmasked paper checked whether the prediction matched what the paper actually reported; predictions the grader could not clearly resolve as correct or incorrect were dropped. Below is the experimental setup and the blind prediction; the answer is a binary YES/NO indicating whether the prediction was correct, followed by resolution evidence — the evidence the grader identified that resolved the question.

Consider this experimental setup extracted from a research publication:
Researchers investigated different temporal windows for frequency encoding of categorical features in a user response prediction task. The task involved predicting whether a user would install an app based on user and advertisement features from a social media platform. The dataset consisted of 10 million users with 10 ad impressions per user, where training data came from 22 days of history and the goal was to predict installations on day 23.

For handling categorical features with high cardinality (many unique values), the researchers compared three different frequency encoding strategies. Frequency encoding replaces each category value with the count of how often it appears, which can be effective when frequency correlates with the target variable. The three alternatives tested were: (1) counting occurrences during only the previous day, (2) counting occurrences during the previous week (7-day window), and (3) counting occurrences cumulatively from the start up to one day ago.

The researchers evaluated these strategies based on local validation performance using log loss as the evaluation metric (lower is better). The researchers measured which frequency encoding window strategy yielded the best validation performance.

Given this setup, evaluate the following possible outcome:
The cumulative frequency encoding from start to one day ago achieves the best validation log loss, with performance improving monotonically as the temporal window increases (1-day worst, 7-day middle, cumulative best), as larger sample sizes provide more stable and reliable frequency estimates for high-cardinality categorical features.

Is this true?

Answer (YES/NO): NO